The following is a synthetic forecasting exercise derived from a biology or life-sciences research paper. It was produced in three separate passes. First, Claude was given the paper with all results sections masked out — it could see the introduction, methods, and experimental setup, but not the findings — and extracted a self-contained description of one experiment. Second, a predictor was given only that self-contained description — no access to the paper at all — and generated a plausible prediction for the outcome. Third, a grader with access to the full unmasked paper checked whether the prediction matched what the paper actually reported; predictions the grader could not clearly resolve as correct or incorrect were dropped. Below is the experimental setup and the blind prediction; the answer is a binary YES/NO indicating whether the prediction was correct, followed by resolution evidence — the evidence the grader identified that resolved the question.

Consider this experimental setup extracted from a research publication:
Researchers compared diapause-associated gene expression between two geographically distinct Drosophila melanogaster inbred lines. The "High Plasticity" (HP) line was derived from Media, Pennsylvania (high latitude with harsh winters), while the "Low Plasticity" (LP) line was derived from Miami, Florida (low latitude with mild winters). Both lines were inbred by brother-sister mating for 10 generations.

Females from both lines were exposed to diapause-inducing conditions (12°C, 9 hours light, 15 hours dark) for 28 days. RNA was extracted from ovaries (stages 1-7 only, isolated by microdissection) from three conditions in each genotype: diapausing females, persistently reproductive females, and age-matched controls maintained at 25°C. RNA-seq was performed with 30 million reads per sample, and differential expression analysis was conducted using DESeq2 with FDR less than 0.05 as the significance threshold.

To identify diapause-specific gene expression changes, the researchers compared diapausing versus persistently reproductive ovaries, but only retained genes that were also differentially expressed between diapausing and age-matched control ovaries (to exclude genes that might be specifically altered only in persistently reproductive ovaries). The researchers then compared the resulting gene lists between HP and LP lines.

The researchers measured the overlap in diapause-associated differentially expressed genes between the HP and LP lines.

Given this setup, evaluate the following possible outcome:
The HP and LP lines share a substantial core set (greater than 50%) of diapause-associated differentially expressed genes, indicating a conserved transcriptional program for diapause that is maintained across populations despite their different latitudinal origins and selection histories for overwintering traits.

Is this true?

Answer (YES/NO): NO